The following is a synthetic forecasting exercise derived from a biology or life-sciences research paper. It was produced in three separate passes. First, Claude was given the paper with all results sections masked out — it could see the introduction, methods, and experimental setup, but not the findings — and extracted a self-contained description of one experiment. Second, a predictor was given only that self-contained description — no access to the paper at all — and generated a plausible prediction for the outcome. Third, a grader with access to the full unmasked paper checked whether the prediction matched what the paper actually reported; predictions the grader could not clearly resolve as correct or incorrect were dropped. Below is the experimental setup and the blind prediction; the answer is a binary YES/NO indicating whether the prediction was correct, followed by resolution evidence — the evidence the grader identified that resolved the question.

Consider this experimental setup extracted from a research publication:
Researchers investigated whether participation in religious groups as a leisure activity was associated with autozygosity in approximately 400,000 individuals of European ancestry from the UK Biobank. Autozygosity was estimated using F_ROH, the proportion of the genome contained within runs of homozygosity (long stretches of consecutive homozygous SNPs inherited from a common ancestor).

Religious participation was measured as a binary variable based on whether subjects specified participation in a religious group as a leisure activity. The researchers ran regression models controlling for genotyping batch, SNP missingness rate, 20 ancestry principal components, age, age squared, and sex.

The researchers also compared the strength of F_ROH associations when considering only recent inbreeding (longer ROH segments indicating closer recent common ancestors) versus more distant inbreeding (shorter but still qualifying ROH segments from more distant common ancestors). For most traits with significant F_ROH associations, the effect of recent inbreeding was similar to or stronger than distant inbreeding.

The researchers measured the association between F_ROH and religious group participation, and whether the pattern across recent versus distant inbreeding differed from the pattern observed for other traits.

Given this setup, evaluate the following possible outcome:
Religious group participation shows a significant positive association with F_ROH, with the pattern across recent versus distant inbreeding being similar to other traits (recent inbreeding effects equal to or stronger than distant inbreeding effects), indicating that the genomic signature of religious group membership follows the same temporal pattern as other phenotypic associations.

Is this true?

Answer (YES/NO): NO